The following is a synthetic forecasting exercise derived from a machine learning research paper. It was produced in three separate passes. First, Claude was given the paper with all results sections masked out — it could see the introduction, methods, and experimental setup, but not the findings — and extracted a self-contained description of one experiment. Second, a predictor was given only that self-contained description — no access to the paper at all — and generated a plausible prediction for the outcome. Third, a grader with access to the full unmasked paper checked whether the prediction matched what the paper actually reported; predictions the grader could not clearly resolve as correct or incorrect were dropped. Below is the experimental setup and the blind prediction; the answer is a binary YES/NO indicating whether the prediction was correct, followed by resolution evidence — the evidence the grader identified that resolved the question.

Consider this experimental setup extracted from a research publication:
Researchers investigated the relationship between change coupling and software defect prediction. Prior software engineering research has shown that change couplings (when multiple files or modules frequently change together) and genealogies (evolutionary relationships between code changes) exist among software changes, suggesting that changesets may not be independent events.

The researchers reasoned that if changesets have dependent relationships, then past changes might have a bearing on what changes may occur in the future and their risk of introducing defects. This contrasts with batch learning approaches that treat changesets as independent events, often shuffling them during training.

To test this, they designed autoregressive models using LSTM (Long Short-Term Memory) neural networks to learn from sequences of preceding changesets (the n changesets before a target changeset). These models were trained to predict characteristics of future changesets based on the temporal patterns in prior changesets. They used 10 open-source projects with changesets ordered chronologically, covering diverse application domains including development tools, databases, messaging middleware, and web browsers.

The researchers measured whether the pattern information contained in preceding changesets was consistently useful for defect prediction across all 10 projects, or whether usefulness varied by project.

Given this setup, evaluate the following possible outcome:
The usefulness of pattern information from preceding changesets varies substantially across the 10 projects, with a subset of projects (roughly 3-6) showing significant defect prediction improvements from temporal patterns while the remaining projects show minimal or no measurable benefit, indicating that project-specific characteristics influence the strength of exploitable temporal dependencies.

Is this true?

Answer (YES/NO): NO